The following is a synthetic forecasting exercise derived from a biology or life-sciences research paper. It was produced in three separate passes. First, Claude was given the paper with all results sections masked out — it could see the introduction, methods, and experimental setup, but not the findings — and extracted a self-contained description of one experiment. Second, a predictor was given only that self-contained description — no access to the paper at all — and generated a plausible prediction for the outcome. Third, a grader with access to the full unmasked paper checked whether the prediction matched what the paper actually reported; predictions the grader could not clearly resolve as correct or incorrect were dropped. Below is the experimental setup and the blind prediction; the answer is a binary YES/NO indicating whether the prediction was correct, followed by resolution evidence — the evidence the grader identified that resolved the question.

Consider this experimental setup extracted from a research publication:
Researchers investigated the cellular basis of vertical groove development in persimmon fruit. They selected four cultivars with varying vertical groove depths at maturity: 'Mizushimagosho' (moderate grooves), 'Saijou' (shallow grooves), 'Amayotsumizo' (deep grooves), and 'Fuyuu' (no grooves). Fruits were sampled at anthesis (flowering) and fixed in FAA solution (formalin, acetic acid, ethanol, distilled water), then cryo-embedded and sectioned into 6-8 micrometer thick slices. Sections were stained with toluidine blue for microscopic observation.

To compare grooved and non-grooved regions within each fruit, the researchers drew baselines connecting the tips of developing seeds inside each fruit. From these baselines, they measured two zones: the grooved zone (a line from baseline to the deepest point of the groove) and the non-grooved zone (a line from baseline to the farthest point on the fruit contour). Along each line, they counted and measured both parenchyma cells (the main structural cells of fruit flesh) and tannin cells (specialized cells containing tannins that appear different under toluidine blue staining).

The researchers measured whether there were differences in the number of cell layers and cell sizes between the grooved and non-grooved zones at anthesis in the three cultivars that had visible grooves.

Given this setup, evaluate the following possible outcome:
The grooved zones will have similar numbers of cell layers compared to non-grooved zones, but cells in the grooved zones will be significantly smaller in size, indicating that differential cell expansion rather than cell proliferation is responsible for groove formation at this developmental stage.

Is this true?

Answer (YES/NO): NO